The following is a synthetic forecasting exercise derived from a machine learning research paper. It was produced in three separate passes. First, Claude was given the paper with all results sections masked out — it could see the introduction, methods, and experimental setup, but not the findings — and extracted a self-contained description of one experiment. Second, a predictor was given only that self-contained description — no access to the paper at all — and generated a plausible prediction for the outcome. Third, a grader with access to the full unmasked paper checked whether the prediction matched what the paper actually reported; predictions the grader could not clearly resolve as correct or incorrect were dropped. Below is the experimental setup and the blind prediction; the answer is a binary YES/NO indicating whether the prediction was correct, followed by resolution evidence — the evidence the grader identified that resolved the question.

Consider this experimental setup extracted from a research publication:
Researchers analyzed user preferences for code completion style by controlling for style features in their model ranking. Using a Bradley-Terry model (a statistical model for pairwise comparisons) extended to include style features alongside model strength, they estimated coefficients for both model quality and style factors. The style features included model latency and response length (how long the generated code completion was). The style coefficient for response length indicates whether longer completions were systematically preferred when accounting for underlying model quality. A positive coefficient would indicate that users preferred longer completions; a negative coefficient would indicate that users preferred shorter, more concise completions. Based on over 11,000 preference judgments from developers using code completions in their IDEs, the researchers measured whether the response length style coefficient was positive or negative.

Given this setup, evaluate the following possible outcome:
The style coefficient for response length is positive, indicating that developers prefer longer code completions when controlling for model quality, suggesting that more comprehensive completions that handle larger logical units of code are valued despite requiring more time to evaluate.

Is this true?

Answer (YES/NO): YES